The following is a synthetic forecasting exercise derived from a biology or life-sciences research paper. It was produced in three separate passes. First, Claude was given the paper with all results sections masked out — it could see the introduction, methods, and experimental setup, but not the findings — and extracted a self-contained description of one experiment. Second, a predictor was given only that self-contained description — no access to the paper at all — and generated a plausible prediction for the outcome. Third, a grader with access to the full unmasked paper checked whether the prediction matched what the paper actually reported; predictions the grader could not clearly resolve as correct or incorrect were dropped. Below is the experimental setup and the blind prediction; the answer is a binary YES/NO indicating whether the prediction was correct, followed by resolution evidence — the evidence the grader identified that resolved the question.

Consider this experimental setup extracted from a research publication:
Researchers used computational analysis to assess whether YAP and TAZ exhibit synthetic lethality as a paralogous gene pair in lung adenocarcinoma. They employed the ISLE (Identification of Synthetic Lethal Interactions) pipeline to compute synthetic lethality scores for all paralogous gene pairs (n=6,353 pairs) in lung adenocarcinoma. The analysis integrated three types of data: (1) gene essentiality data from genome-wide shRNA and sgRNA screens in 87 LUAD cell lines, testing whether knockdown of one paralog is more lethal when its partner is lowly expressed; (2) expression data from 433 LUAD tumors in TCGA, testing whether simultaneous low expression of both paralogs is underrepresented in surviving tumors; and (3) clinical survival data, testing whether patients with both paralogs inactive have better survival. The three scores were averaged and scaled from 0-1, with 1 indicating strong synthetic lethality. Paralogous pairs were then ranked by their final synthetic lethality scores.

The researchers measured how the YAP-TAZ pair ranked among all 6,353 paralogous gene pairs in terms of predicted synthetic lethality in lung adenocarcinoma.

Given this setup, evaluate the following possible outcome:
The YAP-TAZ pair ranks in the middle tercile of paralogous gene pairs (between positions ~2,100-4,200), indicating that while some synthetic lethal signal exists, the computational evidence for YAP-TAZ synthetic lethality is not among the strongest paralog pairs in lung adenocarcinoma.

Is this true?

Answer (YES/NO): NO